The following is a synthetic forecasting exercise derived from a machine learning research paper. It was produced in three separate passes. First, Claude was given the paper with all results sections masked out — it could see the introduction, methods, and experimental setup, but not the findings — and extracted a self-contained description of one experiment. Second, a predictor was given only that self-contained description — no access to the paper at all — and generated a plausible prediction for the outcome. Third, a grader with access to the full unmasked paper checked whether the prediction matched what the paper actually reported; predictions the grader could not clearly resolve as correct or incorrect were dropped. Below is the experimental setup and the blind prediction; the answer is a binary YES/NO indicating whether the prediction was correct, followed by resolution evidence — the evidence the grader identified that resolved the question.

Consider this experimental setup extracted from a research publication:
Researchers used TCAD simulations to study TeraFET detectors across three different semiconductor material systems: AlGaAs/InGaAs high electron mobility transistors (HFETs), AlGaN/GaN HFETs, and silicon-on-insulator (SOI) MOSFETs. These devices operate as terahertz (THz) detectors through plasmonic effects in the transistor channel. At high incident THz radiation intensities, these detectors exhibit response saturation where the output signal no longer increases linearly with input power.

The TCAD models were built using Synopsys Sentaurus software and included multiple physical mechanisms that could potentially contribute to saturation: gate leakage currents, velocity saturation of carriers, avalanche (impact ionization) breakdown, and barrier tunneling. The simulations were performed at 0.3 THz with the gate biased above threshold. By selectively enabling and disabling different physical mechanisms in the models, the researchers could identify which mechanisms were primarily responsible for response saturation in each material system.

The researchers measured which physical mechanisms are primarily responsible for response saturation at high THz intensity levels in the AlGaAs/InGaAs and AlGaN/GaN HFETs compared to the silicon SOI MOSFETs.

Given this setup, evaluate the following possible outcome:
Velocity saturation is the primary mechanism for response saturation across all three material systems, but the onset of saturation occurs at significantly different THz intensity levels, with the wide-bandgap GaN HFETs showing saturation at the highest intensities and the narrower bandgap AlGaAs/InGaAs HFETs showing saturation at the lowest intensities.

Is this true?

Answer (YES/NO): NO